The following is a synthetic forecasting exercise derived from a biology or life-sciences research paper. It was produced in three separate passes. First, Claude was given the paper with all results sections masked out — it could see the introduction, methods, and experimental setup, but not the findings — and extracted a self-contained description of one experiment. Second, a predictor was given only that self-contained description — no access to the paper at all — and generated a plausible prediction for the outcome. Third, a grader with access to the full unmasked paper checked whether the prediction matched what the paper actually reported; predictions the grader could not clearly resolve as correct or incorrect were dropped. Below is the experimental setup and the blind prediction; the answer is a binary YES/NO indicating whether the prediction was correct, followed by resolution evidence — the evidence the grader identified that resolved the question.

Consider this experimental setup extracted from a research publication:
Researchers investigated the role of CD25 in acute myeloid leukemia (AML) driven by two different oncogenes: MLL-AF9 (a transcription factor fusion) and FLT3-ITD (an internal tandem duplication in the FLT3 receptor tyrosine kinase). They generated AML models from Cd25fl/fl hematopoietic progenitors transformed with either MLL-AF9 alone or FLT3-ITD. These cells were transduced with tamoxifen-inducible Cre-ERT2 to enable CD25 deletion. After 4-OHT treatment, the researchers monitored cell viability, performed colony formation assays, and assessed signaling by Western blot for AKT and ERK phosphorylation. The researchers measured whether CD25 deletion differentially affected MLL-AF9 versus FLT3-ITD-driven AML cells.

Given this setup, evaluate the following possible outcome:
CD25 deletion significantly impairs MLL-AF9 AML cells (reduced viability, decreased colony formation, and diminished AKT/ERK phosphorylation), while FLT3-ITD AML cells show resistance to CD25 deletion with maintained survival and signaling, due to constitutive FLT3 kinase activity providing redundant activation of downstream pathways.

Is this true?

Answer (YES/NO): NO